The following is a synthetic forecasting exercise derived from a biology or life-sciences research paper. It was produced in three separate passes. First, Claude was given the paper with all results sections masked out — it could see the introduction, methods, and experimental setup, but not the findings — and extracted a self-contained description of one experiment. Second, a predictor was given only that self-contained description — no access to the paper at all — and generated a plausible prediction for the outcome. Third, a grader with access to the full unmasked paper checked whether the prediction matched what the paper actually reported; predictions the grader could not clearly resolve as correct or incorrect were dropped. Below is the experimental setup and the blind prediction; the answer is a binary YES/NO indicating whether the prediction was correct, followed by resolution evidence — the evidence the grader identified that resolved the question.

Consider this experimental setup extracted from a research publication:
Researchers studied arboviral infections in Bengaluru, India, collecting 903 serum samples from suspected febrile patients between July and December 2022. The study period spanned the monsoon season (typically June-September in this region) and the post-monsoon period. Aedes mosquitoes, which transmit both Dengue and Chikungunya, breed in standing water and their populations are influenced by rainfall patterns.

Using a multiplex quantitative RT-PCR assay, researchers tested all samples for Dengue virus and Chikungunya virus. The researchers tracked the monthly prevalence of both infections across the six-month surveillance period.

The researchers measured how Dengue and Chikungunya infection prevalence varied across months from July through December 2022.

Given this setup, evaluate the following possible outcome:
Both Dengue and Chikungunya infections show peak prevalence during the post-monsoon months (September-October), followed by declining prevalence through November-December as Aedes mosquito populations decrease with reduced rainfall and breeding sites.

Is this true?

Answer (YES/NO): NO